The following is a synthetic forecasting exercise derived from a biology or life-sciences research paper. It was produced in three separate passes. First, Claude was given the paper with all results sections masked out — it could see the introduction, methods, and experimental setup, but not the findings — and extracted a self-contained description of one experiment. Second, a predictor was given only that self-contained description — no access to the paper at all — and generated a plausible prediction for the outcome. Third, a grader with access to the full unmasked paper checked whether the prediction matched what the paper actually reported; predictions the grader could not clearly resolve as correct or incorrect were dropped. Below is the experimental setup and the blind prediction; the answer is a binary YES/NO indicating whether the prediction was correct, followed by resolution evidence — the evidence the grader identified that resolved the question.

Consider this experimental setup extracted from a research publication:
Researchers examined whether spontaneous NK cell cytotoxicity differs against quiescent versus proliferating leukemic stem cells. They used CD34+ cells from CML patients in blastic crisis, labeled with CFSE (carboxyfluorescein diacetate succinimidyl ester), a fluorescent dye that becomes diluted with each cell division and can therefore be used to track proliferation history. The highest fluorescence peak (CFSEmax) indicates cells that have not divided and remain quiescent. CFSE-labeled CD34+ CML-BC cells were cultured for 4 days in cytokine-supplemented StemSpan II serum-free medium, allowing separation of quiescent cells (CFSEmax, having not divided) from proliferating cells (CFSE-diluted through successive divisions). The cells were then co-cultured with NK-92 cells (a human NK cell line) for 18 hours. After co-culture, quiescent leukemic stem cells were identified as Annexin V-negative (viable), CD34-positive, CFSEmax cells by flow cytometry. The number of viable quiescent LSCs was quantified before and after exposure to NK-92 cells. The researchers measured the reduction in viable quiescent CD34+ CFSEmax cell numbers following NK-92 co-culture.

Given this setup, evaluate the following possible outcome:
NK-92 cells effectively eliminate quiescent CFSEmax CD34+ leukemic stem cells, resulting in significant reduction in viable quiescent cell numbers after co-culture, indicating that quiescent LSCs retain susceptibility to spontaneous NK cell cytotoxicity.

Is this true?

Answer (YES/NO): YES